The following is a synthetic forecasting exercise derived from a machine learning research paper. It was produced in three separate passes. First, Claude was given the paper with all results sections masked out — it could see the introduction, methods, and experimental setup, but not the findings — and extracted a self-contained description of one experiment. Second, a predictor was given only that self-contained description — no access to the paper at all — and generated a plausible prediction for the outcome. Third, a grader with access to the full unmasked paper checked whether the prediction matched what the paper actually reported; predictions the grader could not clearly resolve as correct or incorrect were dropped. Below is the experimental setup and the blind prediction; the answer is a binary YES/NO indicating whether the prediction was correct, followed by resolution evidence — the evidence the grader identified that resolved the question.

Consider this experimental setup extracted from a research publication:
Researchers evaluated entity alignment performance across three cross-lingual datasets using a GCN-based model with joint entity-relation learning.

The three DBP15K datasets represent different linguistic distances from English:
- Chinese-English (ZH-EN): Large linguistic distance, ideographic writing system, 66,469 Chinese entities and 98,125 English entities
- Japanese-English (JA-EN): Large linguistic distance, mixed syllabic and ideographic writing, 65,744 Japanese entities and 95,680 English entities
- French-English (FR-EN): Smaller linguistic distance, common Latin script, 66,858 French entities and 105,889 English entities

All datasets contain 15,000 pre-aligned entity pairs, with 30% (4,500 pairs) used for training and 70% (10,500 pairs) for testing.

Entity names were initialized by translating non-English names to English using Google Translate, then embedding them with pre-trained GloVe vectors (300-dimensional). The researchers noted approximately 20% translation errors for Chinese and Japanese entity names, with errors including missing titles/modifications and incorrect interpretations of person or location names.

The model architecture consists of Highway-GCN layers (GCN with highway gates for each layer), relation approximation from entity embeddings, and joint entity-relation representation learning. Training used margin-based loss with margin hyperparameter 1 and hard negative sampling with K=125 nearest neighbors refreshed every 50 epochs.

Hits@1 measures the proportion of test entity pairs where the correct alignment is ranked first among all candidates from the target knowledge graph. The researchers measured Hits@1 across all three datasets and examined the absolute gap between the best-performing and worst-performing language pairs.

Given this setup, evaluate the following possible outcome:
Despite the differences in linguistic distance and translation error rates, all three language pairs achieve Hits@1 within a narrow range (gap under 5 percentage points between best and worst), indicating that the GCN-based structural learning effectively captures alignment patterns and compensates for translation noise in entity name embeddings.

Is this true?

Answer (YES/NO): NO